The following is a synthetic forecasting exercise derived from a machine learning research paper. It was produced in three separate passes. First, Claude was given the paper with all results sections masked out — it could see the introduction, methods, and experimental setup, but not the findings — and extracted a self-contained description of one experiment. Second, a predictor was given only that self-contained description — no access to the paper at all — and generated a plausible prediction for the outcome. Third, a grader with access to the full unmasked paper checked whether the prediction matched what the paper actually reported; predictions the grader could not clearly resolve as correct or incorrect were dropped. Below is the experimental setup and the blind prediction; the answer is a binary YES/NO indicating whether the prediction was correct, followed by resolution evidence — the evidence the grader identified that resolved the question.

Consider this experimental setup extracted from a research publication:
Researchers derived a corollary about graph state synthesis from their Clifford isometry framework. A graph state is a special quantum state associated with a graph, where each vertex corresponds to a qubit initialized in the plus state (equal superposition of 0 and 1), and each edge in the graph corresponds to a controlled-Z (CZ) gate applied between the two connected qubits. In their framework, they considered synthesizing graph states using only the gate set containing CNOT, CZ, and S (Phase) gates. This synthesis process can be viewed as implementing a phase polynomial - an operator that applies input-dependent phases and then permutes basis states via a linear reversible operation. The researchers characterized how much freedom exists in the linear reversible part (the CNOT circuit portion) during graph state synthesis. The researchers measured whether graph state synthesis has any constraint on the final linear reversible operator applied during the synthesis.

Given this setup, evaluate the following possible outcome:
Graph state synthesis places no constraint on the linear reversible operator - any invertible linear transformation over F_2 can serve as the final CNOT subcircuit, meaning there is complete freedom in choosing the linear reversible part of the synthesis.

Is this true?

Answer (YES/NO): YES